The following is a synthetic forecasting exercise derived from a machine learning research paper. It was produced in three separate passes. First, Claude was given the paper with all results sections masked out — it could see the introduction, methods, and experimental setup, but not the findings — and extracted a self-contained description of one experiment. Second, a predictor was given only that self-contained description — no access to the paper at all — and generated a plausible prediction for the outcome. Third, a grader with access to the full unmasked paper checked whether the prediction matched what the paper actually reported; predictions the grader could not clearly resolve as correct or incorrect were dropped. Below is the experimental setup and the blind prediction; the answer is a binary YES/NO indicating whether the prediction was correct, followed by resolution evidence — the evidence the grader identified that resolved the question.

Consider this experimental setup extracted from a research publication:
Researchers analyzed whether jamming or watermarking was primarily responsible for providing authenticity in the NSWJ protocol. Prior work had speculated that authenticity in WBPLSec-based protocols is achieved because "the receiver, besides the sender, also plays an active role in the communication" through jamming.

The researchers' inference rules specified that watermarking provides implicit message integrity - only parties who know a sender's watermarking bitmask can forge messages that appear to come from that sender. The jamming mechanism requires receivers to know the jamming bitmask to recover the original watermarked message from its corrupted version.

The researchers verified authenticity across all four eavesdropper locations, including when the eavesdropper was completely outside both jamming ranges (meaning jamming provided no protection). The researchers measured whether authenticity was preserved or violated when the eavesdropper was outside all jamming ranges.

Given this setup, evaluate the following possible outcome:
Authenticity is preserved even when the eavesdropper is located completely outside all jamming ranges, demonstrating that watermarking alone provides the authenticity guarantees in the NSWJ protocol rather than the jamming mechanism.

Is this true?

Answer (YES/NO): YES